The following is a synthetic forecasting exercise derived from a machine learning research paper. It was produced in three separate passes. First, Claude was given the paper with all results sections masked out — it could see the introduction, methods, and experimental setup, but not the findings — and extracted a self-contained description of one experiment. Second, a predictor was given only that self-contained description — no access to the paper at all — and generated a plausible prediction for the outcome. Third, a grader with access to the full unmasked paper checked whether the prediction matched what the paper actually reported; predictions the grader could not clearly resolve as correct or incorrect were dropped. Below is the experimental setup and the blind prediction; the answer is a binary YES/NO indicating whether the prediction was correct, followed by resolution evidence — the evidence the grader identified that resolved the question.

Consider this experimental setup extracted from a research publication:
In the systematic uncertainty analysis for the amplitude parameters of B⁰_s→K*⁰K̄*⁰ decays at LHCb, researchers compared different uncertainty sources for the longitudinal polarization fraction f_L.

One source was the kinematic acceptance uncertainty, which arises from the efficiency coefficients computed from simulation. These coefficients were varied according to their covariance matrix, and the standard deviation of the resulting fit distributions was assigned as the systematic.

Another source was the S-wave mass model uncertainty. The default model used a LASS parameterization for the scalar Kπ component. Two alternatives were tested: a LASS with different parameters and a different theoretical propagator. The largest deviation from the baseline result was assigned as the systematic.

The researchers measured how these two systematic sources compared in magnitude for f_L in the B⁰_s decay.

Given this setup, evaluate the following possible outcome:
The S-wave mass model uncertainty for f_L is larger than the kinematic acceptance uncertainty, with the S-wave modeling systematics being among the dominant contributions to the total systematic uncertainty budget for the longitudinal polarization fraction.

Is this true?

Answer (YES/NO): YES